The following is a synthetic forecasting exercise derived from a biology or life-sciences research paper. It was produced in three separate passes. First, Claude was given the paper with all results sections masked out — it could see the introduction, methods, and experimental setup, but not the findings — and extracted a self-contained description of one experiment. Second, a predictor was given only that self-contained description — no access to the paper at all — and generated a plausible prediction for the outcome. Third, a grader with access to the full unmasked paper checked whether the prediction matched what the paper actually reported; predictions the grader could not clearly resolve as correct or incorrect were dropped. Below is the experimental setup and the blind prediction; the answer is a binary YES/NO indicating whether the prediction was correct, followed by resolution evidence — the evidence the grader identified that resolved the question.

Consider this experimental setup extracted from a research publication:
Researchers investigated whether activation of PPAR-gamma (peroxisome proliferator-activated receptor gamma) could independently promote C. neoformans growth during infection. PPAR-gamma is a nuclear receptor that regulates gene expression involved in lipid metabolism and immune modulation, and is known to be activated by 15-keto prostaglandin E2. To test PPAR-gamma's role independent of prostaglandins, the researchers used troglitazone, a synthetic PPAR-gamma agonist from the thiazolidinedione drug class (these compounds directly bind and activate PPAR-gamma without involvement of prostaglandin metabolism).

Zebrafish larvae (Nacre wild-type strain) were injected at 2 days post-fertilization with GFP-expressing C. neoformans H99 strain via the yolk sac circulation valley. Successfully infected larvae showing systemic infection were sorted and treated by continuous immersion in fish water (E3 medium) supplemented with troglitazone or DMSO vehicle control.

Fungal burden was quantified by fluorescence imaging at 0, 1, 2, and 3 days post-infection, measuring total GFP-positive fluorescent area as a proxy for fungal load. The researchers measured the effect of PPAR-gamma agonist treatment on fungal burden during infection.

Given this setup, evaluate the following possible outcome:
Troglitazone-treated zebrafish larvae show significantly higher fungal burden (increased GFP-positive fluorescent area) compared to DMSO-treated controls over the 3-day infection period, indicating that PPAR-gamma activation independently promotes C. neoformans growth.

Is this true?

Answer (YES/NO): YES